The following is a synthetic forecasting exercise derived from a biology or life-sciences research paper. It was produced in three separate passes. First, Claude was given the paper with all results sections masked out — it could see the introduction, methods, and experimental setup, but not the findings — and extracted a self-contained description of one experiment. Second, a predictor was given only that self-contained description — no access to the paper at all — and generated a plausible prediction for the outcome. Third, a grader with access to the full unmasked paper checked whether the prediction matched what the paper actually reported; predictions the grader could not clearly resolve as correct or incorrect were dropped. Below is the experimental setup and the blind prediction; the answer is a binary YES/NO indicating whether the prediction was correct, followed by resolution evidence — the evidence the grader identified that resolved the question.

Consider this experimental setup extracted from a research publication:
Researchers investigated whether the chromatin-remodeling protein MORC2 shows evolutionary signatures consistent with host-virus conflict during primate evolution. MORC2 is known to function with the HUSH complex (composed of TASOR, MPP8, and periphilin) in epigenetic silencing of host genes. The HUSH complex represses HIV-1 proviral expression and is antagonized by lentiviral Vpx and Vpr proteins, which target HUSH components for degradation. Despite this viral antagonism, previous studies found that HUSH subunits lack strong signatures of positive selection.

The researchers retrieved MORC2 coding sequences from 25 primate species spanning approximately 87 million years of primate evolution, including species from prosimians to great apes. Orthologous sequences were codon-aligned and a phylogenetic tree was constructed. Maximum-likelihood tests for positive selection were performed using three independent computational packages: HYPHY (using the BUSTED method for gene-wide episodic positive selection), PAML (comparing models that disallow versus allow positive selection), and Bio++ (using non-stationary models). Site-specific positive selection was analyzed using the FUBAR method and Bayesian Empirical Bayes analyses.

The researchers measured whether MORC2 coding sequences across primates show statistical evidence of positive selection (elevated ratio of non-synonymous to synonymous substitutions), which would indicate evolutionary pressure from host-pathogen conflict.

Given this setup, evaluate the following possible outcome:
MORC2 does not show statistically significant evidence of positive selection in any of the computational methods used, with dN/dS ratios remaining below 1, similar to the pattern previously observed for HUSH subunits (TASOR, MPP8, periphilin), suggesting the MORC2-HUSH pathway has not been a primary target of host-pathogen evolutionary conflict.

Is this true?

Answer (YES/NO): NO